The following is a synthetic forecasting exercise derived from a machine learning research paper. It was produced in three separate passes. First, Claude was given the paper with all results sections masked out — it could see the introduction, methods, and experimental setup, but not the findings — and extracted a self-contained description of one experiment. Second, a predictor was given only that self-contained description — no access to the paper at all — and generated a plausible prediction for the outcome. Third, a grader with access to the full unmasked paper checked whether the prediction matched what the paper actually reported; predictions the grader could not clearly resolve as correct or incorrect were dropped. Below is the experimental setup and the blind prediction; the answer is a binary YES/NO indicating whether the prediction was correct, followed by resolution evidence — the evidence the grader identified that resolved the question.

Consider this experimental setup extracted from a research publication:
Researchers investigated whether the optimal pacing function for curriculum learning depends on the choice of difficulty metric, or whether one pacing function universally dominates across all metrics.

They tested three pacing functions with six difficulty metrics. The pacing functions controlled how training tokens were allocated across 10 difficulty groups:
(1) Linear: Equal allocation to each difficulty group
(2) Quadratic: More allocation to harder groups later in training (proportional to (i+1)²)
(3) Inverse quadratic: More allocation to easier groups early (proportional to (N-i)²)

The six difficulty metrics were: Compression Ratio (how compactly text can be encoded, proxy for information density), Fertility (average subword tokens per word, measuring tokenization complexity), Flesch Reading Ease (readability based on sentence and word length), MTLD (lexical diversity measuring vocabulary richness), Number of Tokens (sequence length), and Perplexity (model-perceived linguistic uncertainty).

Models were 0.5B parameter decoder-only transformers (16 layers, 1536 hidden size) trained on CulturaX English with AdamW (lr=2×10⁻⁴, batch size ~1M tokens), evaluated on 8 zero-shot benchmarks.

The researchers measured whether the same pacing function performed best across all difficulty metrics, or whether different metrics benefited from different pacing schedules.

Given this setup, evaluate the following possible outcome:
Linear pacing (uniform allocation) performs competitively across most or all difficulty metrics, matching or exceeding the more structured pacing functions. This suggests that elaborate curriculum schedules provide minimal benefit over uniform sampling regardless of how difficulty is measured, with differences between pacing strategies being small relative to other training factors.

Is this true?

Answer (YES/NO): NO